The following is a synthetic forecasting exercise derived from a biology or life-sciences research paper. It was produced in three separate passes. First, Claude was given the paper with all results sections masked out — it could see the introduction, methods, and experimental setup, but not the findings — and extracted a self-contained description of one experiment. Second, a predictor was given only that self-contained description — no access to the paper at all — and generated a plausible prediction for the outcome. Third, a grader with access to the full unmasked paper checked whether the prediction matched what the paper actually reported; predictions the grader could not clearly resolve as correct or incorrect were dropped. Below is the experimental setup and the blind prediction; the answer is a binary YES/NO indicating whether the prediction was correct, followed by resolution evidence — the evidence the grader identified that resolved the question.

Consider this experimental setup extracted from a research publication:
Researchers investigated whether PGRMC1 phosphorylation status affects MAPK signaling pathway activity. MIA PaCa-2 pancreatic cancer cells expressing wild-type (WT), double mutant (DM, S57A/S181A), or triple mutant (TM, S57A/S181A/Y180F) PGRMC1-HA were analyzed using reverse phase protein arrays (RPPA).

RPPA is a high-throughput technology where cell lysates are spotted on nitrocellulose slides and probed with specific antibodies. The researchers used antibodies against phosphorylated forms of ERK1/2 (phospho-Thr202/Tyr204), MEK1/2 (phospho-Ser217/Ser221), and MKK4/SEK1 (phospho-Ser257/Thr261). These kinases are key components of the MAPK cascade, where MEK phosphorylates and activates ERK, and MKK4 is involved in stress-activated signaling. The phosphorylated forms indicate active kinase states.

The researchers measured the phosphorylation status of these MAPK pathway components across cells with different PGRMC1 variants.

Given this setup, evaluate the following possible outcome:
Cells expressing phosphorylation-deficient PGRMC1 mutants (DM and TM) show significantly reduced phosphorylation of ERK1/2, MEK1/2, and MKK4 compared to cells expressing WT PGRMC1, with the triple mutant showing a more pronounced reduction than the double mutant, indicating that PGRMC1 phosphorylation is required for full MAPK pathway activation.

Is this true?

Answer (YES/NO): NO